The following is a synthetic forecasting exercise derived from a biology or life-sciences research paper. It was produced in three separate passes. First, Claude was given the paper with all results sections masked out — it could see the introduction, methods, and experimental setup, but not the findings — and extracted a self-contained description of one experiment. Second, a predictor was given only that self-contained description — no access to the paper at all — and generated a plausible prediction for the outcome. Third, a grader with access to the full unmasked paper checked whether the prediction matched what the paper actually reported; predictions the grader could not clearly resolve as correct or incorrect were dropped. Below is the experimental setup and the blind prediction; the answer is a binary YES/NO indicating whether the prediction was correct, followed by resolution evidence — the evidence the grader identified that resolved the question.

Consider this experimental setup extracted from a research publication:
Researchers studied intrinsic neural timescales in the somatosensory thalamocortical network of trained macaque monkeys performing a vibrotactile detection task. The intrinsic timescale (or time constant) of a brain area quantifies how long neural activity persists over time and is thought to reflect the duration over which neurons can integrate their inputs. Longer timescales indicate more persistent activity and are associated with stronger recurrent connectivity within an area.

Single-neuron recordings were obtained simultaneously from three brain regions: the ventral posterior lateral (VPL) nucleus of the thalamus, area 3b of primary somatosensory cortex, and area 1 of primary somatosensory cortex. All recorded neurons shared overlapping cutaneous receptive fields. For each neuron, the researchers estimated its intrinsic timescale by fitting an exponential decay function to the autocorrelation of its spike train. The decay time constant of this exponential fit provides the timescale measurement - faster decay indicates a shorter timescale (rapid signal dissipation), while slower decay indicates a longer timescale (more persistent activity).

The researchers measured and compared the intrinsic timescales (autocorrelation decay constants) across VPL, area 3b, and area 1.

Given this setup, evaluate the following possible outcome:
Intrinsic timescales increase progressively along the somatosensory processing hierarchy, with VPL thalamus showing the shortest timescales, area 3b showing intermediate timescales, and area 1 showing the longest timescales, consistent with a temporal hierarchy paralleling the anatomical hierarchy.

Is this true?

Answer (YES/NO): YES